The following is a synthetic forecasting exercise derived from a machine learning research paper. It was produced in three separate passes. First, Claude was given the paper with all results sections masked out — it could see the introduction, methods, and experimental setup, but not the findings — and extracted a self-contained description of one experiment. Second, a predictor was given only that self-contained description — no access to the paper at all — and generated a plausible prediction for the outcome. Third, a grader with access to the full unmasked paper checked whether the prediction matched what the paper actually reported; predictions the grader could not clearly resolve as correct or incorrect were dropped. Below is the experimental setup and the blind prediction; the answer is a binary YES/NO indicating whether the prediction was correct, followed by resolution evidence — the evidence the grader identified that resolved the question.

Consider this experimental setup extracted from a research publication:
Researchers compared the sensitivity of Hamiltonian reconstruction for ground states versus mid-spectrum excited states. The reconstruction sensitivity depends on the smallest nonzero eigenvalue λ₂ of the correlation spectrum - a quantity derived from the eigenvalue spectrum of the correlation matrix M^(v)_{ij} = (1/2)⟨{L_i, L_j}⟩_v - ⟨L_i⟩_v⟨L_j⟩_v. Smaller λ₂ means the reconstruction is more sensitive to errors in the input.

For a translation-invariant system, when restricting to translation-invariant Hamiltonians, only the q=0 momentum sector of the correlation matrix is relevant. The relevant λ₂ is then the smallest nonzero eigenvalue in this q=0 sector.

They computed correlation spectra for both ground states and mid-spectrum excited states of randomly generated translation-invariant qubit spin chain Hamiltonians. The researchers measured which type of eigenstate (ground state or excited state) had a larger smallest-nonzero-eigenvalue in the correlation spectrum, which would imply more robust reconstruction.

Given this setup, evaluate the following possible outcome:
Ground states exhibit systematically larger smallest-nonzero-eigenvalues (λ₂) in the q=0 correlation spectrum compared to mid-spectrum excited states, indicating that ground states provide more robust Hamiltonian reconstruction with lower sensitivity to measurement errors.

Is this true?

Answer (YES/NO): NO